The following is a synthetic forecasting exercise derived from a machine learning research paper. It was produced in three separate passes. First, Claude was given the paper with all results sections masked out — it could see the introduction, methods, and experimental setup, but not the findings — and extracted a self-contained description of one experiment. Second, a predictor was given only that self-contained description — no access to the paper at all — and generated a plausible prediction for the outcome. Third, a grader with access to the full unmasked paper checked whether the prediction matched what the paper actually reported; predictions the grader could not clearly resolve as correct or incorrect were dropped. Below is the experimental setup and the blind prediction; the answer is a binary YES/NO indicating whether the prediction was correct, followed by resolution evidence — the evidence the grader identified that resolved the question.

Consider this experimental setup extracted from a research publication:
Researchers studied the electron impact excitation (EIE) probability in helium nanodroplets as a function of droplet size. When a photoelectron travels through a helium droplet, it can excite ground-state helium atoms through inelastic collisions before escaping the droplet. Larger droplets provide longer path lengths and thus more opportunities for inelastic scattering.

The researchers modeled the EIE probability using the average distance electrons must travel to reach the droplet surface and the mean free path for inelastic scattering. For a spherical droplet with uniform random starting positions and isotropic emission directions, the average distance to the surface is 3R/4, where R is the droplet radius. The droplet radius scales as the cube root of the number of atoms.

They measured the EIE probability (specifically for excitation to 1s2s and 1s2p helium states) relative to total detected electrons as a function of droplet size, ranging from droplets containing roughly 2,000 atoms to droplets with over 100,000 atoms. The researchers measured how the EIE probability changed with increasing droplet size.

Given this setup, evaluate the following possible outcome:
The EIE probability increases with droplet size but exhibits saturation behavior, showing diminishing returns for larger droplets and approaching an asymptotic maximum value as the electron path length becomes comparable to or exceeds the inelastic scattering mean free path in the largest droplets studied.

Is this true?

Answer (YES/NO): YES